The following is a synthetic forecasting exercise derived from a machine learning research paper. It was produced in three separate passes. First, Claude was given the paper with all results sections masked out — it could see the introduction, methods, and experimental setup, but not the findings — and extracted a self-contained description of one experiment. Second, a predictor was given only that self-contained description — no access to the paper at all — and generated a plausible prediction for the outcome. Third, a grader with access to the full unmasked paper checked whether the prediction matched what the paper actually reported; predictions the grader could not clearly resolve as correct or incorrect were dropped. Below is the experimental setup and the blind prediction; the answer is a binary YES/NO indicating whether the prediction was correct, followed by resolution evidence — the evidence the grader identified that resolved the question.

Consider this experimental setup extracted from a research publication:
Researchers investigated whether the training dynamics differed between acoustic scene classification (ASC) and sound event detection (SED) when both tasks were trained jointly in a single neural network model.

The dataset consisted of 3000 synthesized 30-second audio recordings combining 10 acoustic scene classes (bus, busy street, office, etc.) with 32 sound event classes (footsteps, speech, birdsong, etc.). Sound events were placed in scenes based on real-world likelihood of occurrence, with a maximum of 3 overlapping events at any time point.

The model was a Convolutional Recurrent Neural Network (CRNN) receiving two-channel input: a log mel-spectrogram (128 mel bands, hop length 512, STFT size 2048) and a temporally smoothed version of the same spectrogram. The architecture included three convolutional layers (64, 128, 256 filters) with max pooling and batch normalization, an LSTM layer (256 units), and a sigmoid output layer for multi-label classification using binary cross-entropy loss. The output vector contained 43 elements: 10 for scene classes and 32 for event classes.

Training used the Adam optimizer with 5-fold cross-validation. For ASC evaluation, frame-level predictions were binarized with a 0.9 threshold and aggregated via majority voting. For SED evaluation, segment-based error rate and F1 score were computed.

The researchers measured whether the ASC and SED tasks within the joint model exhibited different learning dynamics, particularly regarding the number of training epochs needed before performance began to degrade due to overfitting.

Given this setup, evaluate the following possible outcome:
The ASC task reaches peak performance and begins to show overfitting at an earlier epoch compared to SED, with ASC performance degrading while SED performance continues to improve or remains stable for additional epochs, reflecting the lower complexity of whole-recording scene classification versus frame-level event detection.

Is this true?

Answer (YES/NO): YES